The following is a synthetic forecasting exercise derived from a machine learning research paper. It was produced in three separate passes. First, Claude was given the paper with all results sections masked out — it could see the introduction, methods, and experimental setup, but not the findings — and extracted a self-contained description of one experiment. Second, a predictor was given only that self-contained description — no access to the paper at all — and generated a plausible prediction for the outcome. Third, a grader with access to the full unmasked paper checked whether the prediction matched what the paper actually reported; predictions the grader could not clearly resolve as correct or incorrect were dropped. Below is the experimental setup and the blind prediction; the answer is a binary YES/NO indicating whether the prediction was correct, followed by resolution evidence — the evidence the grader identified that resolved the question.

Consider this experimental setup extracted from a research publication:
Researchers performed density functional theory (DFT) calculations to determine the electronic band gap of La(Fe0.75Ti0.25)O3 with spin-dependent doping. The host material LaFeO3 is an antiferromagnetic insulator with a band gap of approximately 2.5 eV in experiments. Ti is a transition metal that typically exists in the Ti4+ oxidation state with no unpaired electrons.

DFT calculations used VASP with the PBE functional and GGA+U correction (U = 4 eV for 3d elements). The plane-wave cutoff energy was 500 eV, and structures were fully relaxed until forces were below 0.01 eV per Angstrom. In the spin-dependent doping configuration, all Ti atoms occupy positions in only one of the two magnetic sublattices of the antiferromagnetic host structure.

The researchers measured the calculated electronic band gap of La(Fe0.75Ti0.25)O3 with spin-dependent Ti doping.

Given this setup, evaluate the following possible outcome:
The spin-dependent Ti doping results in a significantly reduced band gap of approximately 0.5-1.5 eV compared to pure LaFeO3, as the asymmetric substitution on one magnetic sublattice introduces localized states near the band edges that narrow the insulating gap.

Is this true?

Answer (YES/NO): YES